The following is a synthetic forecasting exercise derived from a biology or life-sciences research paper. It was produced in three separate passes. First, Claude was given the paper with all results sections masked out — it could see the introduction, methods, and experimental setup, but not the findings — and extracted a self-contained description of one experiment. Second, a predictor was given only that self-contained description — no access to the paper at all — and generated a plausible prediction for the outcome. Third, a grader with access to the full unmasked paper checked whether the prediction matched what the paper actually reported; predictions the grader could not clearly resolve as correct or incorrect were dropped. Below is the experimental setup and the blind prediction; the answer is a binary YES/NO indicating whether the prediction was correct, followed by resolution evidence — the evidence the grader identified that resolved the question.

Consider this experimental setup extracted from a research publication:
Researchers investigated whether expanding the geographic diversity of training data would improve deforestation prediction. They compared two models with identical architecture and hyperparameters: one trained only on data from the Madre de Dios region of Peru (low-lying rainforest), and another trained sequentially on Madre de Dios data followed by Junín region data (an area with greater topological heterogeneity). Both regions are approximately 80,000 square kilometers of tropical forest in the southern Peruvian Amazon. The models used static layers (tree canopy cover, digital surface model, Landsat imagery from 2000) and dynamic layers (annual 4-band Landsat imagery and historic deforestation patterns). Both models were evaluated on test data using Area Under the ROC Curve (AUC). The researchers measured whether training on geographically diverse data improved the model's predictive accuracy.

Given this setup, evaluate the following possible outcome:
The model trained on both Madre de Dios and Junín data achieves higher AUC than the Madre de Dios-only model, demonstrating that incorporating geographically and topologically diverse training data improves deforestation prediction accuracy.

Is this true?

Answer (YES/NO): NO